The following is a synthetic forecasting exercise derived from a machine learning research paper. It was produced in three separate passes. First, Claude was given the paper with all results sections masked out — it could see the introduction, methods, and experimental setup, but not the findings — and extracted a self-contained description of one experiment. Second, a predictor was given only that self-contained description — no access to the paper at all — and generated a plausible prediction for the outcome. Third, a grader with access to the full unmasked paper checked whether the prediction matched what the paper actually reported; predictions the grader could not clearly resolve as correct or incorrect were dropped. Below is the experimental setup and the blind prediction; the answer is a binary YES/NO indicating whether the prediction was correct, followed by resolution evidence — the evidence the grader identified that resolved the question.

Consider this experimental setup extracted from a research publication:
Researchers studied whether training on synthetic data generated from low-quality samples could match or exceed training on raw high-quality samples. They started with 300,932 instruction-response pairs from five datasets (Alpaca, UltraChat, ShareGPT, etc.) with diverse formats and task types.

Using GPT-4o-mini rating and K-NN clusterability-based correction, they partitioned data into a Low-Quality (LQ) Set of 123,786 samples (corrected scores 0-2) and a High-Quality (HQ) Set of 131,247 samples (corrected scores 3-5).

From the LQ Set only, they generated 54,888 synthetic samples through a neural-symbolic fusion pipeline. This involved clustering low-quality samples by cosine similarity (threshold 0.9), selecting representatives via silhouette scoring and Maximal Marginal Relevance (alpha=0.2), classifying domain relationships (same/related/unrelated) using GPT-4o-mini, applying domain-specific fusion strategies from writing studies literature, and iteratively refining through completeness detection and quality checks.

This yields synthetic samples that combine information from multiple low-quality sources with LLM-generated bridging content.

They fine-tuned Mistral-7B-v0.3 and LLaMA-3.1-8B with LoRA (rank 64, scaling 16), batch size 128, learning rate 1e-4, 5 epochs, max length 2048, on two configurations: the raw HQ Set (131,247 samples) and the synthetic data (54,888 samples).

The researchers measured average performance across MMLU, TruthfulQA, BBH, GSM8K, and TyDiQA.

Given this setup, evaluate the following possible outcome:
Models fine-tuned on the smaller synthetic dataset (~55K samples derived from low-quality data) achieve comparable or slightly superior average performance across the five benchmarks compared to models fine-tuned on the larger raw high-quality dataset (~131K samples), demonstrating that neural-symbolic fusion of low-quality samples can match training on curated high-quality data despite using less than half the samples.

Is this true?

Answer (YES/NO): YES